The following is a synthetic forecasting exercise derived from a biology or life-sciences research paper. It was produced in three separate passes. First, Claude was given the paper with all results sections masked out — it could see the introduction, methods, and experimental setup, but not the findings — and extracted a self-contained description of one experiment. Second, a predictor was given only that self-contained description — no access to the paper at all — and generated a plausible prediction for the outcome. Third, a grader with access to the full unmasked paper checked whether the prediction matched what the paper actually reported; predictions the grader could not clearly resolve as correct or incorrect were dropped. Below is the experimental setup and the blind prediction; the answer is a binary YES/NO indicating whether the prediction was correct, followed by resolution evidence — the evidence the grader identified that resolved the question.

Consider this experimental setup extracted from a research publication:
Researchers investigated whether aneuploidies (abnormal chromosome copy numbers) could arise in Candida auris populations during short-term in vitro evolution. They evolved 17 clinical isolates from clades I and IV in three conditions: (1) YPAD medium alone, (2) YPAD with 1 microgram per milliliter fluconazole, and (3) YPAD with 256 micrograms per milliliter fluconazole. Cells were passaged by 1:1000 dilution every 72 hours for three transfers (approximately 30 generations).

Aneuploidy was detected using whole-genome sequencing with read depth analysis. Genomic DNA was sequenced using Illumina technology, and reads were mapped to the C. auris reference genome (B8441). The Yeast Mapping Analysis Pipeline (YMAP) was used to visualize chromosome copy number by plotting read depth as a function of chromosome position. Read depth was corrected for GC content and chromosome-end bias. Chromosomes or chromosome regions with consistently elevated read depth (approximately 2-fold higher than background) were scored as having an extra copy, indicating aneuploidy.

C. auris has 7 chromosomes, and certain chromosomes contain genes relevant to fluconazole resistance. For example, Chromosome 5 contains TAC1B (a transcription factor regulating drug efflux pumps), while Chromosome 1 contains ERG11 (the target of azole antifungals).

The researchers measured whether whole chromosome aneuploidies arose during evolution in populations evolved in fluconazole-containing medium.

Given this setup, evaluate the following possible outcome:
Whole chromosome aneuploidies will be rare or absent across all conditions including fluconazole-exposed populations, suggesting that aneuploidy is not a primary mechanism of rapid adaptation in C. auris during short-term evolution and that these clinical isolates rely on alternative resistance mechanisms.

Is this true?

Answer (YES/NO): NO